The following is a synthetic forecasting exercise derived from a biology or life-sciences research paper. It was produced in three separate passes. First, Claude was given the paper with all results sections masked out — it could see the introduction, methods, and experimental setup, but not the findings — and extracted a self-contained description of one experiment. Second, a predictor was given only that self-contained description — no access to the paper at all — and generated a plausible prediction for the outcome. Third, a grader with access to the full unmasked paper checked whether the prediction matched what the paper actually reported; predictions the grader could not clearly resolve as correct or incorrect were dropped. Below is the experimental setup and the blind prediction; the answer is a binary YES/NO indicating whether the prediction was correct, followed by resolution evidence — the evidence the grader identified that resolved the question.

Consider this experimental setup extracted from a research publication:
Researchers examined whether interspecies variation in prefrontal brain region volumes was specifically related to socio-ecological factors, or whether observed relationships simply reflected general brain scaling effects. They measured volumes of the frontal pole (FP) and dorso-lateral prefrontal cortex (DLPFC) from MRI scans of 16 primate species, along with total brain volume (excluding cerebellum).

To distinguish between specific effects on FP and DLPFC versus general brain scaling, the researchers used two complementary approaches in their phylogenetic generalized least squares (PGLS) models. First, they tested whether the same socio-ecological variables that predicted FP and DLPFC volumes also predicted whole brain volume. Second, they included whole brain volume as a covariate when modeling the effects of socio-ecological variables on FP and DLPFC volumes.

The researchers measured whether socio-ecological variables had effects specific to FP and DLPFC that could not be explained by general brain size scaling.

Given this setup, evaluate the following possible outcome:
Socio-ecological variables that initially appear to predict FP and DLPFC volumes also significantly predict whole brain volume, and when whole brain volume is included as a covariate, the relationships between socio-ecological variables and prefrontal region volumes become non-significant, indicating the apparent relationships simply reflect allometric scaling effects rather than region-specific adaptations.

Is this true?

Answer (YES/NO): NO